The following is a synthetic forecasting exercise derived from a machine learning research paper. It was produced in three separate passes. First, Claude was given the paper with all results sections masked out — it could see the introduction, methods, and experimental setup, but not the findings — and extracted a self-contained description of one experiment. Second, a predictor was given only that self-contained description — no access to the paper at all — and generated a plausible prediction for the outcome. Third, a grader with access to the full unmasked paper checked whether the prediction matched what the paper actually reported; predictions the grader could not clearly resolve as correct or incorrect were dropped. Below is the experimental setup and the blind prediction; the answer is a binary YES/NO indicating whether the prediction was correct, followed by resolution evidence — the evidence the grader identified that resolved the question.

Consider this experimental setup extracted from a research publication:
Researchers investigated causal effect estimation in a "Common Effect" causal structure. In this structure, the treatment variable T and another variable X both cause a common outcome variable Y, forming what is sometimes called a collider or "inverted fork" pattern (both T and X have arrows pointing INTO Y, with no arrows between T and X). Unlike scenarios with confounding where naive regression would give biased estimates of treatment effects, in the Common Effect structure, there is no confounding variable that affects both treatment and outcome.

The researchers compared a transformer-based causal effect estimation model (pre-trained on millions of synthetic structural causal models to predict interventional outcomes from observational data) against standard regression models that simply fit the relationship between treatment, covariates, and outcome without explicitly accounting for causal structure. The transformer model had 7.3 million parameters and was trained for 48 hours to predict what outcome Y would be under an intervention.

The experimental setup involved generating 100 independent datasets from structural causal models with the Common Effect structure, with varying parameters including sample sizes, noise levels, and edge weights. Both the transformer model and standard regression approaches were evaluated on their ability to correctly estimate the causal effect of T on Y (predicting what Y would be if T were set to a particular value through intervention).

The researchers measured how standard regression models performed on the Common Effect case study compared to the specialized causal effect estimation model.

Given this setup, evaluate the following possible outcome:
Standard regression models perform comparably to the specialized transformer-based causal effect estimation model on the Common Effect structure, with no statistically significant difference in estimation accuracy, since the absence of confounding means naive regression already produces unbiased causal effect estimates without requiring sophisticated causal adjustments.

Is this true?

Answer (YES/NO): YES